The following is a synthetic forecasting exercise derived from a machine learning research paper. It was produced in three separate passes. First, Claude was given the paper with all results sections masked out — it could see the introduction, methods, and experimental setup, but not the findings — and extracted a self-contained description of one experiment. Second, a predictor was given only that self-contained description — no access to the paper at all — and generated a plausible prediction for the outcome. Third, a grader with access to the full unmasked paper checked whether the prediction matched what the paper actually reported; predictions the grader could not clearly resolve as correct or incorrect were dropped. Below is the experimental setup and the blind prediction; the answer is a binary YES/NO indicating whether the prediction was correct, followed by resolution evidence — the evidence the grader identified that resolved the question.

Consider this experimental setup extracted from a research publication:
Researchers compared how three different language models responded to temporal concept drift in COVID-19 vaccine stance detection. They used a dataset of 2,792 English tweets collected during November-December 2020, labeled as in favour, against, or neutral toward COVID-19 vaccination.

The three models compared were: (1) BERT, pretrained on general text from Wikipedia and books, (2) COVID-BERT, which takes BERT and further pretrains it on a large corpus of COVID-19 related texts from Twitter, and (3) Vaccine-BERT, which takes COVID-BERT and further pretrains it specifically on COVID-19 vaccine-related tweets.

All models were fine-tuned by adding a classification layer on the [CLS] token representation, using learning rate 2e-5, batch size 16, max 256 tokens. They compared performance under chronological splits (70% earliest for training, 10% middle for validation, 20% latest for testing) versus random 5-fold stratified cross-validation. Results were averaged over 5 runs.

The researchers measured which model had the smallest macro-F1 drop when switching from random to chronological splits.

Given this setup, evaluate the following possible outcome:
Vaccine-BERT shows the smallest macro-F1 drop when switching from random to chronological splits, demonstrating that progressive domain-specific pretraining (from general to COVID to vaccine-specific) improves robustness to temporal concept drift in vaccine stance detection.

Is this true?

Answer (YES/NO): NO